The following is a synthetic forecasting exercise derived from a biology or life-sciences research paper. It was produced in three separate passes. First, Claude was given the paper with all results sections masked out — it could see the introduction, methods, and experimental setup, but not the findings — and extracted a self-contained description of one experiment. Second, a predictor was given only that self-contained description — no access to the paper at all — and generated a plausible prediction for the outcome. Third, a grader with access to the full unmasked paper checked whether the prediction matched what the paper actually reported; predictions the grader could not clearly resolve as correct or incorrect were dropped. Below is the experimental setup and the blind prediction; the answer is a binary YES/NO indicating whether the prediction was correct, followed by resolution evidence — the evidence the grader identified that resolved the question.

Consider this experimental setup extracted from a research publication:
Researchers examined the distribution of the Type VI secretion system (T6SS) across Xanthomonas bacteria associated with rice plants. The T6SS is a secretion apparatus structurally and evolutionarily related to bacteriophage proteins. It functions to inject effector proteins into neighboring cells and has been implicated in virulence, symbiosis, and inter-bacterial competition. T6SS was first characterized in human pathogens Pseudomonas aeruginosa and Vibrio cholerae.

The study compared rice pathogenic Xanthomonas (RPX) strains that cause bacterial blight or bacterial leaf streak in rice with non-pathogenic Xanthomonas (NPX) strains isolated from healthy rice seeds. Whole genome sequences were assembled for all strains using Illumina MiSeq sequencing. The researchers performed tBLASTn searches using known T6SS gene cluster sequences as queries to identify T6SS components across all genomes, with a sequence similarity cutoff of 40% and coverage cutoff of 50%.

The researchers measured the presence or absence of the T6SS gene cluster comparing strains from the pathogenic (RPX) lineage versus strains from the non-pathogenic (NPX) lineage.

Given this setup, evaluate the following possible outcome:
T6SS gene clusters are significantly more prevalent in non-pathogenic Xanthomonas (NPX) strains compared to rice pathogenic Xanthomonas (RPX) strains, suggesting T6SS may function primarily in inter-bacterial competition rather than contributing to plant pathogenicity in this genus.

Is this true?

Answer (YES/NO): NO